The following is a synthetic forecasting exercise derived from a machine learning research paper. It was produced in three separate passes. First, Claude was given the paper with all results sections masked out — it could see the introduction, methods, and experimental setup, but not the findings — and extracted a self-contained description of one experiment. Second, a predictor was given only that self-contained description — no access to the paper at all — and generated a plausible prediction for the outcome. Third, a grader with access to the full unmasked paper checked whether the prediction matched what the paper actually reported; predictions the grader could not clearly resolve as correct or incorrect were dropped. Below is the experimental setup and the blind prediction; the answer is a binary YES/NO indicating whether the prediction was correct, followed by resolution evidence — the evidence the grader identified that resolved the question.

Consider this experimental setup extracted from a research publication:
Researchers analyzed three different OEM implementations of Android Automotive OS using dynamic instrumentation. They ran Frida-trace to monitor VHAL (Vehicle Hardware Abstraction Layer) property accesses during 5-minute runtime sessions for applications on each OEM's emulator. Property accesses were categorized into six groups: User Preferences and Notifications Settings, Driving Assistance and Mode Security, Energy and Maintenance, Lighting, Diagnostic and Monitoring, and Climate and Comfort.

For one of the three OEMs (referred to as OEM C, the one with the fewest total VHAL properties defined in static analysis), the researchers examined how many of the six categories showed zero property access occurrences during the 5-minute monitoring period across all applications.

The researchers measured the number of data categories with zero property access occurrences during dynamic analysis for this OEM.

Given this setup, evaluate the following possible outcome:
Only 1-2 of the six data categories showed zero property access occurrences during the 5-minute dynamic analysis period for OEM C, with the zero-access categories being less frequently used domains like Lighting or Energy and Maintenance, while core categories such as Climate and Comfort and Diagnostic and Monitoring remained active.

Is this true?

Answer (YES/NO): NO